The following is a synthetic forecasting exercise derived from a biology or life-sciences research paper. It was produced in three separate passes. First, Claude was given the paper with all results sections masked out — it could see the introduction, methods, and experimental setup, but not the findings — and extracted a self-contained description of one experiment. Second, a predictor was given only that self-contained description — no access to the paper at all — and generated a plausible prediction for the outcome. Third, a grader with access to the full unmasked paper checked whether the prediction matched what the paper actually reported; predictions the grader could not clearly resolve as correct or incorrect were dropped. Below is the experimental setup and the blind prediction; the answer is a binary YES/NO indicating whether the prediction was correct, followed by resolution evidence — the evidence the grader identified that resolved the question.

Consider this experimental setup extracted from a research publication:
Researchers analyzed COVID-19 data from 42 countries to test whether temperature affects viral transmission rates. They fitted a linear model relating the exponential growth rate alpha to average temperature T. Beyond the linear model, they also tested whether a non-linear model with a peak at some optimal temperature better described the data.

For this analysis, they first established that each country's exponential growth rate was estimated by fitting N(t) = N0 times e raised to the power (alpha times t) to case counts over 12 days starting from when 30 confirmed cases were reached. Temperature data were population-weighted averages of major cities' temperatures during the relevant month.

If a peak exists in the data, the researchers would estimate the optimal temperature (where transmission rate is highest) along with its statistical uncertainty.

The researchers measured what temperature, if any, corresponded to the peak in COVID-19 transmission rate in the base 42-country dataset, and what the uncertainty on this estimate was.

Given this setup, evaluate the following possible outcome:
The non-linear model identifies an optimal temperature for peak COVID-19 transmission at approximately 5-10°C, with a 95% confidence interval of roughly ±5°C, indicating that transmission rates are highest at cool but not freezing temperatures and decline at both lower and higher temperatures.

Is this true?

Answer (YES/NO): NO